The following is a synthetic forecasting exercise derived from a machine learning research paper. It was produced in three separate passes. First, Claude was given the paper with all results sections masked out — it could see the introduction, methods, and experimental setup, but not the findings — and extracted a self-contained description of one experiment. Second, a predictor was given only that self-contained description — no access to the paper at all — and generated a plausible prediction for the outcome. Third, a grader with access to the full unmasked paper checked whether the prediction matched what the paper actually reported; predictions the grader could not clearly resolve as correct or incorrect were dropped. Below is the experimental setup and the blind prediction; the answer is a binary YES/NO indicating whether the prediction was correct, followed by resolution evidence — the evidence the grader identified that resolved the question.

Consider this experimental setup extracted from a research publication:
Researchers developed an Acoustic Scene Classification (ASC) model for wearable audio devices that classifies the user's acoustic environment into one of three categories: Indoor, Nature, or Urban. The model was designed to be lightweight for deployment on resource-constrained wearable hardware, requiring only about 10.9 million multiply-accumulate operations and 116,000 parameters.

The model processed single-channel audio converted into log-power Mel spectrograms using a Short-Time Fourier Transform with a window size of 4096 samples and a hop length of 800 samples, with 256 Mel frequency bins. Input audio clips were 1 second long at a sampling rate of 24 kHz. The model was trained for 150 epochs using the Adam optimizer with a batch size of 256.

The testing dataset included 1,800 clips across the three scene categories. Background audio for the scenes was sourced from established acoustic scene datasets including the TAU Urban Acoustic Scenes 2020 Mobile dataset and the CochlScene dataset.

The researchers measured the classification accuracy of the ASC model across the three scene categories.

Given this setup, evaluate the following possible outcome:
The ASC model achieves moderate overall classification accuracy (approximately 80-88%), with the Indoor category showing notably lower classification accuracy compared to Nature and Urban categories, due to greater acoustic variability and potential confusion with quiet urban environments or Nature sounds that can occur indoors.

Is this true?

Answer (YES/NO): NO